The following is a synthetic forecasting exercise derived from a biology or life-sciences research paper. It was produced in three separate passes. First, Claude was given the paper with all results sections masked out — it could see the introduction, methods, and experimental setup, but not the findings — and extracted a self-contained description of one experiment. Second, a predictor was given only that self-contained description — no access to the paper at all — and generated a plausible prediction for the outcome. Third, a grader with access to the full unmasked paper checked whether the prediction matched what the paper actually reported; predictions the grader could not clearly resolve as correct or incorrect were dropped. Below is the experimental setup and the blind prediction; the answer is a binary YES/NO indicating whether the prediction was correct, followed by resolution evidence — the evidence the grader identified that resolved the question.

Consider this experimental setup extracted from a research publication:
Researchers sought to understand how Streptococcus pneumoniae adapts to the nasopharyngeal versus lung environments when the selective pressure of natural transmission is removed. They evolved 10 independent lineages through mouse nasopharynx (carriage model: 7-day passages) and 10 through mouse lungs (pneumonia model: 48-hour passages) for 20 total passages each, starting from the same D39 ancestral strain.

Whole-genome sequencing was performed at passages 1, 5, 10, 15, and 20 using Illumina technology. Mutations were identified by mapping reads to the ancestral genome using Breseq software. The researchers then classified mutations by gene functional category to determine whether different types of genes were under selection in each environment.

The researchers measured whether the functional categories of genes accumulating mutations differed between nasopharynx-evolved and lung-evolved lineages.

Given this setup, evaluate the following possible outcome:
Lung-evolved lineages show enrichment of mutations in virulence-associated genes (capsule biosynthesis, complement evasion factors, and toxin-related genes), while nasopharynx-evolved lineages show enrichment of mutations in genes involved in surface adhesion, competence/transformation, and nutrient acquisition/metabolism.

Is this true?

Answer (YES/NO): NO